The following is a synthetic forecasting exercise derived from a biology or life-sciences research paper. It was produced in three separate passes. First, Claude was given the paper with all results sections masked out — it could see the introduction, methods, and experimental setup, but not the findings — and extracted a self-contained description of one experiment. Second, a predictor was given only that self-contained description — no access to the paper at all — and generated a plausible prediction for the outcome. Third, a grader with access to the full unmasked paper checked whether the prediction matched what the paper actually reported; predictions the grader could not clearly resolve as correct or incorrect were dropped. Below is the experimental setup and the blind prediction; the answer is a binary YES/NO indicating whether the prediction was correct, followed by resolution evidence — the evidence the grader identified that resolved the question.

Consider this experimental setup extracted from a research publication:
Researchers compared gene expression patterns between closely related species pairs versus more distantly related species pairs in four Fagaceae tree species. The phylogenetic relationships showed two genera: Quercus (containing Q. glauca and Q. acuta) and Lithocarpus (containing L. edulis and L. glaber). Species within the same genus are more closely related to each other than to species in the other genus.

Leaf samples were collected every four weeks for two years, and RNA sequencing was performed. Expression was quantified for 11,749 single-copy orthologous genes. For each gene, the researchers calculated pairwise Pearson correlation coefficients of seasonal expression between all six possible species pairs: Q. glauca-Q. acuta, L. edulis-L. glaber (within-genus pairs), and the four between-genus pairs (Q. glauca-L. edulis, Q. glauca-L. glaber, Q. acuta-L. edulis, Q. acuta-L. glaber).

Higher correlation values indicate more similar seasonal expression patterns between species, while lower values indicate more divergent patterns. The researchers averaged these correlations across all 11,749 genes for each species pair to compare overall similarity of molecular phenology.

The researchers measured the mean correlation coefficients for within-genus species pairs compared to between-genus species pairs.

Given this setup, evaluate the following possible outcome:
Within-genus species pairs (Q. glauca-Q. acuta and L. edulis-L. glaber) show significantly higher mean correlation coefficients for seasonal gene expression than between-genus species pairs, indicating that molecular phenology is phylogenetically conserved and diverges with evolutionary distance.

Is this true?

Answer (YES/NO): YES